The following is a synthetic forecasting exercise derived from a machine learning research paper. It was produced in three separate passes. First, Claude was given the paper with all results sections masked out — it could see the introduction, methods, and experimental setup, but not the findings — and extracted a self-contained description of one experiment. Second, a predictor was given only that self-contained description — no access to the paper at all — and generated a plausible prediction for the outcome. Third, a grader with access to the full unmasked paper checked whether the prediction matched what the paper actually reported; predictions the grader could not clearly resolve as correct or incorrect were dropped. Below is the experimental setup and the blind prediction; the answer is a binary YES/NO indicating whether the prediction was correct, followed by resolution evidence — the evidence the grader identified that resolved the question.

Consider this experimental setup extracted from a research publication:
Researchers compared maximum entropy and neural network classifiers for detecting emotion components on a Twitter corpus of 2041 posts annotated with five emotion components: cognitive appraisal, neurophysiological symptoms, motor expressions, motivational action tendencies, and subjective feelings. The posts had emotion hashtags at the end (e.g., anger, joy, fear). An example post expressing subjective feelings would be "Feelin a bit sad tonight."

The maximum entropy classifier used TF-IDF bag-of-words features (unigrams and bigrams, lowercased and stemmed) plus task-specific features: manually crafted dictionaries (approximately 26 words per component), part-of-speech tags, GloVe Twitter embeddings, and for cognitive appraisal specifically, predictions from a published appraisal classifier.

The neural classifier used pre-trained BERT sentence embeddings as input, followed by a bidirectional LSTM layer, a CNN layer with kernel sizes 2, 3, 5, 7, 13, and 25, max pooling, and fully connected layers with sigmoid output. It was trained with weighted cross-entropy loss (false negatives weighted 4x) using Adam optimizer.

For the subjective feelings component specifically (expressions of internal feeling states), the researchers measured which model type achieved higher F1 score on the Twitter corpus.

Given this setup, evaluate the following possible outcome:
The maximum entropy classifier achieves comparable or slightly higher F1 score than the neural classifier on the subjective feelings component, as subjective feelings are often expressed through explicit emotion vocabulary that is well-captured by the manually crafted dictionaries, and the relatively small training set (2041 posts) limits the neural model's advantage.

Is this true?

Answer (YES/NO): NO